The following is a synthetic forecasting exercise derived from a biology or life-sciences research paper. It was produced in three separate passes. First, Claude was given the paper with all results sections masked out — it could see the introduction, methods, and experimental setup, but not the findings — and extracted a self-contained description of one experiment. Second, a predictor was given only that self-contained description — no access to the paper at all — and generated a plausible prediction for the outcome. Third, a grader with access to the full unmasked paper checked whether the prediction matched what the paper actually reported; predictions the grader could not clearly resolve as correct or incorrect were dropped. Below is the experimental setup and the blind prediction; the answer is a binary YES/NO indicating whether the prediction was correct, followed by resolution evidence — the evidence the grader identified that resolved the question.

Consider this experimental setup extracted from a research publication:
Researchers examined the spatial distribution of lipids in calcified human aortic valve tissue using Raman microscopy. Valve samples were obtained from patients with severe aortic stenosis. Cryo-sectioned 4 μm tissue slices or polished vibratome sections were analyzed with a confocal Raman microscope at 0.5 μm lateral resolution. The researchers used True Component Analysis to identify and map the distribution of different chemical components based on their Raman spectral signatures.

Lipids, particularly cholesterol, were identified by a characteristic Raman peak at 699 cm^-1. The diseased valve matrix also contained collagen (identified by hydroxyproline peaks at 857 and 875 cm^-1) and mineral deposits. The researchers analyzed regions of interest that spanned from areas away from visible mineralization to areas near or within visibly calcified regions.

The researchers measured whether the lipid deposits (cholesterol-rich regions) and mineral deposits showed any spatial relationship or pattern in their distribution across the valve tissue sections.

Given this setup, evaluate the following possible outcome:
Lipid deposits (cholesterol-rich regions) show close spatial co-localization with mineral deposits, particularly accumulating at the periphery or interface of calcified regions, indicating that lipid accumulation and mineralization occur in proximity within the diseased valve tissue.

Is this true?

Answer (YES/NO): NO